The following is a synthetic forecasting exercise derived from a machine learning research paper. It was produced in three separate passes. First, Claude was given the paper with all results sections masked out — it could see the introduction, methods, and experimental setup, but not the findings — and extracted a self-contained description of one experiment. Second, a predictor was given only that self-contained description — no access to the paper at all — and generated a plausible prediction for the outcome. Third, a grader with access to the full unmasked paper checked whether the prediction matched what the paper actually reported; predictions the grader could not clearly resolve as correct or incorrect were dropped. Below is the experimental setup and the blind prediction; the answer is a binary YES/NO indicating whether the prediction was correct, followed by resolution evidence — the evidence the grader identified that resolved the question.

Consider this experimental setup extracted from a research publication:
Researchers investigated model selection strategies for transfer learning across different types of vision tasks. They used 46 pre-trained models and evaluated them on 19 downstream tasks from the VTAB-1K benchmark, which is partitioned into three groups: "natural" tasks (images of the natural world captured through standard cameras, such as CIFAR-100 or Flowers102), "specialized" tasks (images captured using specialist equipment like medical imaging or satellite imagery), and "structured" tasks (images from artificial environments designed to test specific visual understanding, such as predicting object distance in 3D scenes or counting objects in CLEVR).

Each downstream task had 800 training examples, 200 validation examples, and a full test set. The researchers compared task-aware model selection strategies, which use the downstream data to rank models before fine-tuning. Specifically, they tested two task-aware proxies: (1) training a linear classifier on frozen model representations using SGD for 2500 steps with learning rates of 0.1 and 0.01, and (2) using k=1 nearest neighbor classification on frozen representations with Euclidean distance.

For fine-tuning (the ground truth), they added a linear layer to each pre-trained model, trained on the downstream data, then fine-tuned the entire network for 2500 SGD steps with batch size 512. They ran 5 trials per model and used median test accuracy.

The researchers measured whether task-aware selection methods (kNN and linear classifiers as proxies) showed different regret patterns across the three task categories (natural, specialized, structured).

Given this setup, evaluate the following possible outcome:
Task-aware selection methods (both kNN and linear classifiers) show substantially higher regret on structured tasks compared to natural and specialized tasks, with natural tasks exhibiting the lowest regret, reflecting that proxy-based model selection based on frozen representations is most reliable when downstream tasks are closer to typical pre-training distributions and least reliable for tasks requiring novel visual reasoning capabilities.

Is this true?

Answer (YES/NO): NO